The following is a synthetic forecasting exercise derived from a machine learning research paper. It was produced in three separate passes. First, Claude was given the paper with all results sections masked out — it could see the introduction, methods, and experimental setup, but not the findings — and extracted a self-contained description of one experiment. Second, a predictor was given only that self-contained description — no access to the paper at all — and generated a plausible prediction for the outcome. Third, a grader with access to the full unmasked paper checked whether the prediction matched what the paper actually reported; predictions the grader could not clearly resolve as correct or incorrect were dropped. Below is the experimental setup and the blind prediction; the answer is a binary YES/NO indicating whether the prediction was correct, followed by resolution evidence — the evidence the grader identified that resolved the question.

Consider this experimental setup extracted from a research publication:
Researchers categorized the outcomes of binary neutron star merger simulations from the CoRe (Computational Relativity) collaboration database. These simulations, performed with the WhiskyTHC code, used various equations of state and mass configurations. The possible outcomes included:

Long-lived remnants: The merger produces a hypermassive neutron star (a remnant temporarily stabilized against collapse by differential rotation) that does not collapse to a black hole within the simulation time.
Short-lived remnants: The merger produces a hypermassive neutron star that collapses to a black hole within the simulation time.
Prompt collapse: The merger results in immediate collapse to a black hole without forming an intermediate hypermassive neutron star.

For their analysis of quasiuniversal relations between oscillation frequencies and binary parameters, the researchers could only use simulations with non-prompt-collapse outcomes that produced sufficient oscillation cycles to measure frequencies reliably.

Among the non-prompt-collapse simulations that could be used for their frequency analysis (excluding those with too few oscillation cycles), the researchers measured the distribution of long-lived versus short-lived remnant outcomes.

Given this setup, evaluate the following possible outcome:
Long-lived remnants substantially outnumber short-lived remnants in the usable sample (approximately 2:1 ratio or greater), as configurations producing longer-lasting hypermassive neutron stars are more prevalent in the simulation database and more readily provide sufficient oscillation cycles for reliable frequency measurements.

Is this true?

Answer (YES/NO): YES